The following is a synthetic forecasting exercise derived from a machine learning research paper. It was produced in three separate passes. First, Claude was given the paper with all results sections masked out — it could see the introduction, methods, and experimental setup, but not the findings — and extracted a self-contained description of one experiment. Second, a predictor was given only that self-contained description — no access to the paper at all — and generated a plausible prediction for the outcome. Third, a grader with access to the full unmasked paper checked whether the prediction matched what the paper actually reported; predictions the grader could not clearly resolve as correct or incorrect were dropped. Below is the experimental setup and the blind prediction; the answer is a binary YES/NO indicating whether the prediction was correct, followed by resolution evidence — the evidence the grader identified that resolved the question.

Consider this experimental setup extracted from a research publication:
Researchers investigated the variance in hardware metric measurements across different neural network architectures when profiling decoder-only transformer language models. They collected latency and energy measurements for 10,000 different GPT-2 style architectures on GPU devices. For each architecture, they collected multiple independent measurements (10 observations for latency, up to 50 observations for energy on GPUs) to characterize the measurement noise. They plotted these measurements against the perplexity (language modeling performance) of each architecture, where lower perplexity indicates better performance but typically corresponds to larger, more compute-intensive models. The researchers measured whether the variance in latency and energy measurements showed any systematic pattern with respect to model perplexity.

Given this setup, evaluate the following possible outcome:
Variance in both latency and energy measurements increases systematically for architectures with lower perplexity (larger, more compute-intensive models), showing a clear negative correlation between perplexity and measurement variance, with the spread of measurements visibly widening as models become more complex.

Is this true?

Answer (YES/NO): YES